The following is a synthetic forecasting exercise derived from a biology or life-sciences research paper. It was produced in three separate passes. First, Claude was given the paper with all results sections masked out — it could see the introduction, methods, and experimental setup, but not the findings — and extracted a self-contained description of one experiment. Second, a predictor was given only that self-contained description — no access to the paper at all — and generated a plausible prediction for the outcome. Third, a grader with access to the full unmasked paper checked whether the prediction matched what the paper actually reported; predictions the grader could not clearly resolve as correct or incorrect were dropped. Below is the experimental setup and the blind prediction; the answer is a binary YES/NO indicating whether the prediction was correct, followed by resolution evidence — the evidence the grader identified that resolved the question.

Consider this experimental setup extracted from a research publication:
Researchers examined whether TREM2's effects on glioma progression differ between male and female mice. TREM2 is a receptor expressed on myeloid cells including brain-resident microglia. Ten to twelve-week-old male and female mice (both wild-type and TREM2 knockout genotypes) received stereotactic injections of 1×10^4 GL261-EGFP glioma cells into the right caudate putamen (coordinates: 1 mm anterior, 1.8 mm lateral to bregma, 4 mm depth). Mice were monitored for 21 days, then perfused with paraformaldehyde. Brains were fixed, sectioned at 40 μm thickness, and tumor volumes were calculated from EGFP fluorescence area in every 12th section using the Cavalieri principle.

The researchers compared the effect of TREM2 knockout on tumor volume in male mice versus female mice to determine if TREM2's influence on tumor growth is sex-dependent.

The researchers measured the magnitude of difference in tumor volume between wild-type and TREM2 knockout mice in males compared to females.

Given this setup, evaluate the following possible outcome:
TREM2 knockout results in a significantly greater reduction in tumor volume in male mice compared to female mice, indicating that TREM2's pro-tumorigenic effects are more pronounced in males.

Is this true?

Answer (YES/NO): YES